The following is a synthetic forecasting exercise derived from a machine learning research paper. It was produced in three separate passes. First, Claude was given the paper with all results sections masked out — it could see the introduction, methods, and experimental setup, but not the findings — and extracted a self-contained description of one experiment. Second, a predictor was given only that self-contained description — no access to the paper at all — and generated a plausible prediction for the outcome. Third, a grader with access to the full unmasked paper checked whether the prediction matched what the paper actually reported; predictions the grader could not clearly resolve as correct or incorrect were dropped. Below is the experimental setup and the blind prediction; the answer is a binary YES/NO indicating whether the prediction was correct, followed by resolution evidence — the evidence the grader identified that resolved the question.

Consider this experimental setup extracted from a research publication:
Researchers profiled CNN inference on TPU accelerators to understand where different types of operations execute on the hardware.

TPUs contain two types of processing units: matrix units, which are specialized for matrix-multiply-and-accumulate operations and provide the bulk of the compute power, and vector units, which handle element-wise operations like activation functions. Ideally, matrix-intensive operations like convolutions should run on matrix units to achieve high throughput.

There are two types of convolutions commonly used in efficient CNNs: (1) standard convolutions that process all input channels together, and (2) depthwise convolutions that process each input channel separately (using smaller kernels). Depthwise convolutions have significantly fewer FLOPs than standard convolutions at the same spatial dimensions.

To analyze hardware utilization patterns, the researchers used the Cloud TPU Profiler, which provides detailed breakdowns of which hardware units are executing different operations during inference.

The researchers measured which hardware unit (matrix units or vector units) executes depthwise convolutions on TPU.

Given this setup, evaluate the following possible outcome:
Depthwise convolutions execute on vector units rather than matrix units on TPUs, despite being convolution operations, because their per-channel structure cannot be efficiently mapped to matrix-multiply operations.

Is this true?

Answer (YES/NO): YES